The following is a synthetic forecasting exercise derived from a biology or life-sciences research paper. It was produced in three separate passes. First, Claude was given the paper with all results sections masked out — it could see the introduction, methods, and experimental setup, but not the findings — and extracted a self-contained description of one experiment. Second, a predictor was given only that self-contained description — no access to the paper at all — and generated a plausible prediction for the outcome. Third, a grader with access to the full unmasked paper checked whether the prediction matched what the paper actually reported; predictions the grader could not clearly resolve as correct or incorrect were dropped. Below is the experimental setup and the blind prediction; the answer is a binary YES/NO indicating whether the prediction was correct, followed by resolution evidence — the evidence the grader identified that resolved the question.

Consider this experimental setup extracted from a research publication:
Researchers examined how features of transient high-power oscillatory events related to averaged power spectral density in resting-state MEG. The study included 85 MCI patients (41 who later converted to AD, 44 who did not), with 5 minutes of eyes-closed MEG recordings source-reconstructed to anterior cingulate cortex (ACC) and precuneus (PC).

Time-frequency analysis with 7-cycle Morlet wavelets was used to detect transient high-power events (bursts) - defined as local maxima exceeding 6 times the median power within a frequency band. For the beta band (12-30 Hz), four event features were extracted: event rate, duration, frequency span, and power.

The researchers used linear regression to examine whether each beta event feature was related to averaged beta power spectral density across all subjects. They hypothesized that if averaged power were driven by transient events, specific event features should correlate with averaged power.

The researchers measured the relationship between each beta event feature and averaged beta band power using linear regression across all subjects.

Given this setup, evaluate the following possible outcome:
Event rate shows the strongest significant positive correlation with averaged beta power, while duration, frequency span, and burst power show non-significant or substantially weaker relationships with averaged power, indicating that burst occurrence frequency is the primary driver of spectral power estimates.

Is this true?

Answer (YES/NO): NO